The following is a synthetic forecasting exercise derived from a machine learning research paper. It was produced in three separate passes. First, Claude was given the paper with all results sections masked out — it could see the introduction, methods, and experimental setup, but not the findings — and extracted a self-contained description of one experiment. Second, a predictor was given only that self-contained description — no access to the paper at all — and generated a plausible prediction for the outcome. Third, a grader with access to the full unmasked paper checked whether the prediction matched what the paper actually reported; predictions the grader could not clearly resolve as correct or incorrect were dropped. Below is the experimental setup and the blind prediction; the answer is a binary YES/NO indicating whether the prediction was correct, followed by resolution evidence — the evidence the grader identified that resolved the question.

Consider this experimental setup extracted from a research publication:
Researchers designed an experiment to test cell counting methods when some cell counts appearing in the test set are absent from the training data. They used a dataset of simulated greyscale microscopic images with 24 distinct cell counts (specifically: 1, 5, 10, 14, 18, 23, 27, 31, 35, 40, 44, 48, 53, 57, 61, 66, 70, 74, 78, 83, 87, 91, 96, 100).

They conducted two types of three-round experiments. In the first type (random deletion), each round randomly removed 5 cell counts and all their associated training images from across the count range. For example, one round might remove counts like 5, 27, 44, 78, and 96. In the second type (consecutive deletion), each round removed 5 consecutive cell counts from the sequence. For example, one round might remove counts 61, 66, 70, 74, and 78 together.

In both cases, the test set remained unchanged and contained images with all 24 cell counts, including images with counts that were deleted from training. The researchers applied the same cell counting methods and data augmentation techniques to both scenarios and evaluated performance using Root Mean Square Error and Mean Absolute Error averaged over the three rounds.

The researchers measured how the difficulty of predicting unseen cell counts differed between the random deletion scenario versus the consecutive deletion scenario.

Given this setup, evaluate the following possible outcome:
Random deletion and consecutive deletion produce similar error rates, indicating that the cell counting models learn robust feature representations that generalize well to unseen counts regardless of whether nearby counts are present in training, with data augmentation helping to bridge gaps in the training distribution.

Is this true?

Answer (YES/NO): NO